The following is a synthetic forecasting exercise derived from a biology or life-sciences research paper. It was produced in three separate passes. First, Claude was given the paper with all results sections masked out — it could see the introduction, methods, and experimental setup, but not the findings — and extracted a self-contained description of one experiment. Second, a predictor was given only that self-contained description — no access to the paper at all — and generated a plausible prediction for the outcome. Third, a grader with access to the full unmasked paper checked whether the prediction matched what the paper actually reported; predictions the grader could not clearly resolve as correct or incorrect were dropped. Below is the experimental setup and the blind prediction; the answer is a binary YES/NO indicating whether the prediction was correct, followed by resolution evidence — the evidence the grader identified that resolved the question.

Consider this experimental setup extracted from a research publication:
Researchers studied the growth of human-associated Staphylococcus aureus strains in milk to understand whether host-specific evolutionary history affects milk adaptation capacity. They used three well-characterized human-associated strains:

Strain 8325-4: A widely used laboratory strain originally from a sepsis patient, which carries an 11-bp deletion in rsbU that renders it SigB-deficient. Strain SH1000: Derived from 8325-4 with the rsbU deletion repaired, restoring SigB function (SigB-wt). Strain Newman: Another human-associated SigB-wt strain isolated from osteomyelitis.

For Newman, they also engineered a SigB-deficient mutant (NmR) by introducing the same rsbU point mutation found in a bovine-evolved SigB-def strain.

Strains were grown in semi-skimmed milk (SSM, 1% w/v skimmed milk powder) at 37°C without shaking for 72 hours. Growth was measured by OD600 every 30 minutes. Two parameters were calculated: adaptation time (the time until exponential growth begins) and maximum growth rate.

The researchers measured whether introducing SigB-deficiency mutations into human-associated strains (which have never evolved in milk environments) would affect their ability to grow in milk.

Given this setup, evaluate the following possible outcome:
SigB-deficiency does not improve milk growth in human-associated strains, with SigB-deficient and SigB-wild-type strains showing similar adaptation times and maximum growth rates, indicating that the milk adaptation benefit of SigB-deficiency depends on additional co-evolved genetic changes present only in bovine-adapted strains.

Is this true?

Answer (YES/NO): NO